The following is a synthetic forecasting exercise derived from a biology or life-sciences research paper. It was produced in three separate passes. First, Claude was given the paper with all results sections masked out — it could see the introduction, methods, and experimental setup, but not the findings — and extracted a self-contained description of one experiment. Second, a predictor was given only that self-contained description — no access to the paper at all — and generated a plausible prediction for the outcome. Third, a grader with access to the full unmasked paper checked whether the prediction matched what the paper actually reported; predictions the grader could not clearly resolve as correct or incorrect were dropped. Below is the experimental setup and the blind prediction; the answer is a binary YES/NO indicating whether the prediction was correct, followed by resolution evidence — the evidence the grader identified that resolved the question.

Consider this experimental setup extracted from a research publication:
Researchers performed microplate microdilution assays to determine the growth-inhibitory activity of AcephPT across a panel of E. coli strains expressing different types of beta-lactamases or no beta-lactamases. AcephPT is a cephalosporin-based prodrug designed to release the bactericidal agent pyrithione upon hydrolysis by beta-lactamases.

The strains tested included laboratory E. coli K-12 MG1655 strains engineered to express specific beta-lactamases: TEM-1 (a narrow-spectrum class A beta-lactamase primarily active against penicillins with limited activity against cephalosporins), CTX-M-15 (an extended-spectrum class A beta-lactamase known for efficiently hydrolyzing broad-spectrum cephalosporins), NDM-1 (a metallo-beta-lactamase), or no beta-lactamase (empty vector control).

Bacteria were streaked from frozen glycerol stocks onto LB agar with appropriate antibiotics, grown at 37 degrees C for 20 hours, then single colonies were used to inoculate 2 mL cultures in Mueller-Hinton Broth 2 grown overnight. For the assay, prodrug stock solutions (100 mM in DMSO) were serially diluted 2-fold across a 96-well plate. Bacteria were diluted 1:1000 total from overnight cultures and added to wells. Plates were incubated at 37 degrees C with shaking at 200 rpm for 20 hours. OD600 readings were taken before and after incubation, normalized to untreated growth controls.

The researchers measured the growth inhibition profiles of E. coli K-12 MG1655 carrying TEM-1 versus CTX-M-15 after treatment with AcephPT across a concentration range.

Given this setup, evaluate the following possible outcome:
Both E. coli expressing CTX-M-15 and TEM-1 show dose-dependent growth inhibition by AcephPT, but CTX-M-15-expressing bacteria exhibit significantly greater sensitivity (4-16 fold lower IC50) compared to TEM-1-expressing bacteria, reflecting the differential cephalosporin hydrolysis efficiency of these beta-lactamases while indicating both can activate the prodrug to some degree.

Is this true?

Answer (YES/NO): NO